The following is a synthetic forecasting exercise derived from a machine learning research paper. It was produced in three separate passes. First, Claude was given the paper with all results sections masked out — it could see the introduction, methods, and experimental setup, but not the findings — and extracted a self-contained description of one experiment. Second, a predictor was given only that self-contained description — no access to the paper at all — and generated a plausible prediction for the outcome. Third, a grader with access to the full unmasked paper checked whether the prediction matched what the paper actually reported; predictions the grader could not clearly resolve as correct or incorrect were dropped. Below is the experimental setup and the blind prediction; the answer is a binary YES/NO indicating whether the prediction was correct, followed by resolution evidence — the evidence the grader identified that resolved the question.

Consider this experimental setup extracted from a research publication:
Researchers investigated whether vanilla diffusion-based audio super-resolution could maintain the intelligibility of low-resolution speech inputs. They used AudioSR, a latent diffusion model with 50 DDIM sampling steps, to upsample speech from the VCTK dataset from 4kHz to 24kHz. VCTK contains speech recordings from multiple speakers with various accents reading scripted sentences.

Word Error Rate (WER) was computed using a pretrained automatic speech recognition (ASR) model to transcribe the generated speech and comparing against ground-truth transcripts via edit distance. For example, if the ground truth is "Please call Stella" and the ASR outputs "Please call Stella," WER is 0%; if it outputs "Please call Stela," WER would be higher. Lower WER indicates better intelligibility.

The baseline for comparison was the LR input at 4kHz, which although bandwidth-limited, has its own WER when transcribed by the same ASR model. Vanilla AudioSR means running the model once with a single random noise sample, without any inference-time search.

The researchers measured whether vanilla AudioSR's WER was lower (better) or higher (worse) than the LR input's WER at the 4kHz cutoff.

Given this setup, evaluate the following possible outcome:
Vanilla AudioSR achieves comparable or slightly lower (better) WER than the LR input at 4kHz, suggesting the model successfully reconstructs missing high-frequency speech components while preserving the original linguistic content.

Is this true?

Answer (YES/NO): NO